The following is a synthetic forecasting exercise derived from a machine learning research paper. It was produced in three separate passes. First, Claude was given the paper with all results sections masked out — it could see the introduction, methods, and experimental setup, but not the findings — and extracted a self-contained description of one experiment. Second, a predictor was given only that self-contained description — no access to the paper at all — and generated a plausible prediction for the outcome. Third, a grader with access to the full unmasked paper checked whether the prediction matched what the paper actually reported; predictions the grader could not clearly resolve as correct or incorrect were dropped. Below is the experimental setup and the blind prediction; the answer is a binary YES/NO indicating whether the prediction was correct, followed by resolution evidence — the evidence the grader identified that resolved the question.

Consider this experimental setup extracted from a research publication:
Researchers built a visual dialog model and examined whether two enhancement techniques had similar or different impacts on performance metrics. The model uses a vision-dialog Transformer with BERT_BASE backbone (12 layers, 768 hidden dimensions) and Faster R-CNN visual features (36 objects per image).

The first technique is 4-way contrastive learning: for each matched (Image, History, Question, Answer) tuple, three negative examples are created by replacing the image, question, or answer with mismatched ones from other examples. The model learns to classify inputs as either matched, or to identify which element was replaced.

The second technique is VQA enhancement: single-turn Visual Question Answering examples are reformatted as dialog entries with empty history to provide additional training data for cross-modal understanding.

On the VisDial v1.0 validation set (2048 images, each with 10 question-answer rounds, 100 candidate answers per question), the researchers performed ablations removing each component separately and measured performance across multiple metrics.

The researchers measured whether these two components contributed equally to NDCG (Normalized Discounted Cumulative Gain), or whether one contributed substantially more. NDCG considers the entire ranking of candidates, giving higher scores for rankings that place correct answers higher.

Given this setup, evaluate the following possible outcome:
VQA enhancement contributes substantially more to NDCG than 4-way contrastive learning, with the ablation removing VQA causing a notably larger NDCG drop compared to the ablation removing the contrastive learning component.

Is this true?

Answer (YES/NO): NO